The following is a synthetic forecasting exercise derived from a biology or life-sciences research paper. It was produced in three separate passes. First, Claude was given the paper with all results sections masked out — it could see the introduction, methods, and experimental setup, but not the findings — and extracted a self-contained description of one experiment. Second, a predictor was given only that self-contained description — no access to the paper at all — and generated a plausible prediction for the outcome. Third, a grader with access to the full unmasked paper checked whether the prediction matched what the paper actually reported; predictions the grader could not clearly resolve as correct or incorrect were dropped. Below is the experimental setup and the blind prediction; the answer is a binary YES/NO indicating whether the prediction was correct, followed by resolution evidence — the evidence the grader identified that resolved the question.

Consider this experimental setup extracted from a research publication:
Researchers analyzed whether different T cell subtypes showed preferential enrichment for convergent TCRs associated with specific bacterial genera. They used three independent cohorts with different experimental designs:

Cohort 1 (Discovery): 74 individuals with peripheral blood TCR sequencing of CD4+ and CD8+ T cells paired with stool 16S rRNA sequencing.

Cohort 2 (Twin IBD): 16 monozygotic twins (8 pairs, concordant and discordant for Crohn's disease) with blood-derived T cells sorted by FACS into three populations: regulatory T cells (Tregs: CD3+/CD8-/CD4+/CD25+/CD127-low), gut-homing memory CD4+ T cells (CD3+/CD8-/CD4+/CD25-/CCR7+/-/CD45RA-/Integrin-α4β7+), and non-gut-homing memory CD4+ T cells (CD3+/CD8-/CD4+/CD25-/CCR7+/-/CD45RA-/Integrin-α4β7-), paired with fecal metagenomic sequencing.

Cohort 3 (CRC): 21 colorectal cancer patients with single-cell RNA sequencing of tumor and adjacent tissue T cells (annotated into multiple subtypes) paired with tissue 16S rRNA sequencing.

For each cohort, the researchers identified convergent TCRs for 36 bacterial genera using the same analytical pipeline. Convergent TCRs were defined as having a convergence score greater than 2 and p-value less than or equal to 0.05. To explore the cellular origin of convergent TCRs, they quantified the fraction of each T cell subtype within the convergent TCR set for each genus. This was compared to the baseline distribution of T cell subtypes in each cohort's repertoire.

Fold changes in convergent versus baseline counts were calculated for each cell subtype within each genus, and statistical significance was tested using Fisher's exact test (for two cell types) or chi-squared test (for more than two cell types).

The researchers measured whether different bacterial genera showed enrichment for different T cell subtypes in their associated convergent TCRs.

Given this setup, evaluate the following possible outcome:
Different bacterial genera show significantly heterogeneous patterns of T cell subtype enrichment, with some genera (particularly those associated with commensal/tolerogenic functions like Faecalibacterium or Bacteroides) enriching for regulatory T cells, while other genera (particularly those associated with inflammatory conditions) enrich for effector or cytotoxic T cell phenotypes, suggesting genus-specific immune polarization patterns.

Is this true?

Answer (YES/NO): NO